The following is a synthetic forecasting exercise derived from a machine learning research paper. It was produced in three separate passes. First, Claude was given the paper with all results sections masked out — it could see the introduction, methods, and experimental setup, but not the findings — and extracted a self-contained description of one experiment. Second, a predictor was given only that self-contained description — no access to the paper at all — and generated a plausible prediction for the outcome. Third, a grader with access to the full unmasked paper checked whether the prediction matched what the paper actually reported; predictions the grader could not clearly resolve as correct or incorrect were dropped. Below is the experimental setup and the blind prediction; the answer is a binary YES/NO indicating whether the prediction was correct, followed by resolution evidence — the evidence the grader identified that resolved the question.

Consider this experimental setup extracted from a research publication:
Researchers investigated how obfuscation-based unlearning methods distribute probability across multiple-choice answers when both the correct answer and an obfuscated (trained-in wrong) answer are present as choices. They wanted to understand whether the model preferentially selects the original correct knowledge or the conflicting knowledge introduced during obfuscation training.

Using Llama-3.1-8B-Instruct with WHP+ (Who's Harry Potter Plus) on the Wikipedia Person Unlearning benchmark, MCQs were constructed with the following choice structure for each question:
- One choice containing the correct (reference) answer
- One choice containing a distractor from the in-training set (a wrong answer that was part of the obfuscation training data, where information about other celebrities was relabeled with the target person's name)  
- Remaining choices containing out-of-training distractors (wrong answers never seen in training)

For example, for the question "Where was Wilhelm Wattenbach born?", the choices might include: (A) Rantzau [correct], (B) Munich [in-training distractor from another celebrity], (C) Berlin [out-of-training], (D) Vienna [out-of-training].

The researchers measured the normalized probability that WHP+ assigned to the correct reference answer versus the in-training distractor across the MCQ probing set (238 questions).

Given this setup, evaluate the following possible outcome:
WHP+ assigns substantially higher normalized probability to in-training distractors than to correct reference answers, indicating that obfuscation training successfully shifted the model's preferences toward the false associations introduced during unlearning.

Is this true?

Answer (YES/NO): NO